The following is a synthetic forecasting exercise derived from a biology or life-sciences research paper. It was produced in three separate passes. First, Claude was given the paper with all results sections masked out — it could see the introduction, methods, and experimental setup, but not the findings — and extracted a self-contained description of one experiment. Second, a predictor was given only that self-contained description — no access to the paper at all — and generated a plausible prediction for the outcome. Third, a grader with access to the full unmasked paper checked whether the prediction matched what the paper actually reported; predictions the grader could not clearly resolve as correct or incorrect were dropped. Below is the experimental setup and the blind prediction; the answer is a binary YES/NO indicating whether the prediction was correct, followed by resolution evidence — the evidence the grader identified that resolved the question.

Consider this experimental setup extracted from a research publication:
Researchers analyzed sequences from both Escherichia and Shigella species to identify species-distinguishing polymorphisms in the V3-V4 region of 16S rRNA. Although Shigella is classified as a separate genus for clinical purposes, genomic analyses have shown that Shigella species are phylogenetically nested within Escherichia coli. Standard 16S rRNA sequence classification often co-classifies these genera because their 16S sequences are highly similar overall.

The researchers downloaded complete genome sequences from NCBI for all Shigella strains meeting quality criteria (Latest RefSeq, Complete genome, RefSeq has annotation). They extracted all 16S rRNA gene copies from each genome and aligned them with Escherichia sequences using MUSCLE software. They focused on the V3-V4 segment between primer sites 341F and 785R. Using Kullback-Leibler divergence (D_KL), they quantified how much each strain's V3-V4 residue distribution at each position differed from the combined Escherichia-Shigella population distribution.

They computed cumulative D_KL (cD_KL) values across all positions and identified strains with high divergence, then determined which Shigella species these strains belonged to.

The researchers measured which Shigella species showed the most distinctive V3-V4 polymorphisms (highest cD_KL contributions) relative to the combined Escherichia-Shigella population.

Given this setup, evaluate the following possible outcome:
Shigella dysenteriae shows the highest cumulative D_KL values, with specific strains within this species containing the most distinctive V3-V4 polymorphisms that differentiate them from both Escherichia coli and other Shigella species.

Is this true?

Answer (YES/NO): NO